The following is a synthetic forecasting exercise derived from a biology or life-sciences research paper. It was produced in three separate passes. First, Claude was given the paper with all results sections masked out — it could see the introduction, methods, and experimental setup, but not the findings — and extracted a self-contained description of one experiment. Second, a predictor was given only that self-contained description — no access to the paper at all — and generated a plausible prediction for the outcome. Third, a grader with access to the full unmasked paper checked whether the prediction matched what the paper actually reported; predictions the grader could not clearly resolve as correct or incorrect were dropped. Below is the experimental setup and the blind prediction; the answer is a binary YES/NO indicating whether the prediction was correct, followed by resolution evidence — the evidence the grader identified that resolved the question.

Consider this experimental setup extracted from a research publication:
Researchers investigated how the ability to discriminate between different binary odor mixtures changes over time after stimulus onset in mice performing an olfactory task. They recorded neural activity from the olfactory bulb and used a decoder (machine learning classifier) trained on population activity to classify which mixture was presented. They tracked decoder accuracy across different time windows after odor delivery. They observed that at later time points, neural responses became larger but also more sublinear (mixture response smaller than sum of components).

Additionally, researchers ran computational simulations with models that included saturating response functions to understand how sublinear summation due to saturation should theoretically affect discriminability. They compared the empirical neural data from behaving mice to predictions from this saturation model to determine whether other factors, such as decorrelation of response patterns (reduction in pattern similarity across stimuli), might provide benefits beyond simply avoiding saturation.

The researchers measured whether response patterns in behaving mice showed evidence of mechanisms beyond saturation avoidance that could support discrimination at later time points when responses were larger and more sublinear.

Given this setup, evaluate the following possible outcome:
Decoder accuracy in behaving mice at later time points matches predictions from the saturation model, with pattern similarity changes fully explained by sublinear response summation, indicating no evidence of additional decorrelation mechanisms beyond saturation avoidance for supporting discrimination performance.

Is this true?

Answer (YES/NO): NO